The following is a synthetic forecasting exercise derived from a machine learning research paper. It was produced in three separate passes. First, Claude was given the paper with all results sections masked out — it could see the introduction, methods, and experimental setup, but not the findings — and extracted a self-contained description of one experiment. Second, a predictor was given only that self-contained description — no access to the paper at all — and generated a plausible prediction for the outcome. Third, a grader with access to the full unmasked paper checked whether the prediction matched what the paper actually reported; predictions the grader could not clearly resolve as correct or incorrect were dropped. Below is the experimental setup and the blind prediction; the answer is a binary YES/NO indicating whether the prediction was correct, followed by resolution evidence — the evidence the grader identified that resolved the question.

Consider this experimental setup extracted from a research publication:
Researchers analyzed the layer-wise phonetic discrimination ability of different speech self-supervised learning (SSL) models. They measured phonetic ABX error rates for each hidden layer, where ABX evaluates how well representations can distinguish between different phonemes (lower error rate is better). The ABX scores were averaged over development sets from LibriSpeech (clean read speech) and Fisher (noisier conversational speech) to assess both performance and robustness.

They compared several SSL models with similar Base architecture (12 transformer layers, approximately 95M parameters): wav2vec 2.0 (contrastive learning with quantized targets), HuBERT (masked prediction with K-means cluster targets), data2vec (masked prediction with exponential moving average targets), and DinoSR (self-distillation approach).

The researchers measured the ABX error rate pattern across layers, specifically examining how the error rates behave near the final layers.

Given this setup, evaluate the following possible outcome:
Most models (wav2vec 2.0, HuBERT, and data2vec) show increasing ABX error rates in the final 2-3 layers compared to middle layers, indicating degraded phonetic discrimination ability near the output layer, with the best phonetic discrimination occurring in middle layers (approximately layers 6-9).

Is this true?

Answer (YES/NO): NO